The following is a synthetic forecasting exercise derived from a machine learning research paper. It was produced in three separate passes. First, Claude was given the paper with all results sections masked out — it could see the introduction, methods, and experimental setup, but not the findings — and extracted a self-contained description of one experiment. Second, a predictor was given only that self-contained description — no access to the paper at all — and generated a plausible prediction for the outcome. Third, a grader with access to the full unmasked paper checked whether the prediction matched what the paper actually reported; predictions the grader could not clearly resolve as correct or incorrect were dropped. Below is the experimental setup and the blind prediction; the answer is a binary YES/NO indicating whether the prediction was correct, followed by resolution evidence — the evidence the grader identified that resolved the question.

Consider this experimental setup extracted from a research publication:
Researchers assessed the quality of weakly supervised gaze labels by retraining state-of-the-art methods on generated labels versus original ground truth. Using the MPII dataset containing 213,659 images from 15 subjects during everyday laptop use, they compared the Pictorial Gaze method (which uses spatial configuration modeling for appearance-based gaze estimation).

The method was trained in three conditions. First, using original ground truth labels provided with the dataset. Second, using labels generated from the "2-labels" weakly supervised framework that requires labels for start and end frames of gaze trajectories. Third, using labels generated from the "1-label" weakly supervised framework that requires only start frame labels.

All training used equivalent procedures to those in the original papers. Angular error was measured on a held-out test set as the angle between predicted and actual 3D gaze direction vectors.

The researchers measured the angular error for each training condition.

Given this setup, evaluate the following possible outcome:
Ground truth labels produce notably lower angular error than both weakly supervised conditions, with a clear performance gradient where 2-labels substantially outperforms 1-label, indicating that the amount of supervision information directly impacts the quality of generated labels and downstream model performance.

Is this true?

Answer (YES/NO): NO